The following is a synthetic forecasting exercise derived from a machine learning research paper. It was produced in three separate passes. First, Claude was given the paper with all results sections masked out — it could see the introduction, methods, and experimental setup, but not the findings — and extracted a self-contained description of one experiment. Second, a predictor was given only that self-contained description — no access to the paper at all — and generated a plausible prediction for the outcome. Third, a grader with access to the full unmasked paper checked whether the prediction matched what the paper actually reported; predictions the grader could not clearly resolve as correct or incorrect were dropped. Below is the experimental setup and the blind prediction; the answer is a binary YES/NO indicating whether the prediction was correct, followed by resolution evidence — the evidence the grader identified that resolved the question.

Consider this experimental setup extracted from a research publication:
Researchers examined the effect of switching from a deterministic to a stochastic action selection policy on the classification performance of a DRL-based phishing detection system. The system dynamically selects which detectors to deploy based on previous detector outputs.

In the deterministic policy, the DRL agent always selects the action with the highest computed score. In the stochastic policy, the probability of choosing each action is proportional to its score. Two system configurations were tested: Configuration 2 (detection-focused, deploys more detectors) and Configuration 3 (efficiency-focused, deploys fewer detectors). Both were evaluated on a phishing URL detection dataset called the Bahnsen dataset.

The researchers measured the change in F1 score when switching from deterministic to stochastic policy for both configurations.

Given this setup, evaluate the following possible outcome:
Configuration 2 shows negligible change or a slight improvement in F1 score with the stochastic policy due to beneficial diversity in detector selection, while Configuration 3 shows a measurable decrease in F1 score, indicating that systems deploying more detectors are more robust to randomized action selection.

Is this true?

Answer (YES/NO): NO